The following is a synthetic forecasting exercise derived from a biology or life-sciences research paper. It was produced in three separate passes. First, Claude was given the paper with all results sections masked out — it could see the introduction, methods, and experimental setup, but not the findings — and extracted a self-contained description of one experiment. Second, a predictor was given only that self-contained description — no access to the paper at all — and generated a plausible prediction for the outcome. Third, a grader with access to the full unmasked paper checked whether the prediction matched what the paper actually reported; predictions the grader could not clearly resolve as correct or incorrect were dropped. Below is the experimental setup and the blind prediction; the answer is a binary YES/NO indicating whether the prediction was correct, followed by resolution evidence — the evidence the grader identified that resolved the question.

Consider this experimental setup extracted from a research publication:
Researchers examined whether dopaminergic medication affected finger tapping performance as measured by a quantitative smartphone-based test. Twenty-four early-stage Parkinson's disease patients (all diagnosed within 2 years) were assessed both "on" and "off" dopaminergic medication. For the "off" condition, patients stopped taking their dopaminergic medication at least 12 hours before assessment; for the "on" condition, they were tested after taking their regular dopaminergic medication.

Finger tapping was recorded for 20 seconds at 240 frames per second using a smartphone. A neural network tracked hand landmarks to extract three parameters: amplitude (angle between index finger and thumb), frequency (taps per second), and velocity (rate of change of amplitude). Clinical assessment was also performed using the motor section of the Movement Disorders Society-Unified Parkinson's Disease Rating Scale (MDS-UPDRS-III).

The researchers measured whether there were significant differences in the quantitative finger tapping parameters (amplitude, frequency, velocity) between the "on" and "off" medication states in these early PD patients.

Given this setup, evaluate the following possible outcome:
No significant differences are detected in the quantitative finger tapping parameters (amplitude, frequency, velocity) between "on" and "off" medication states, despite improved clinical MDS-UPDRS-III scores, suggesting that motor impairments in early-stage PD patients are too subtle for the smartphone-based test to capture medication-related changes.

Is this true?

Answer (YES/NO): YES